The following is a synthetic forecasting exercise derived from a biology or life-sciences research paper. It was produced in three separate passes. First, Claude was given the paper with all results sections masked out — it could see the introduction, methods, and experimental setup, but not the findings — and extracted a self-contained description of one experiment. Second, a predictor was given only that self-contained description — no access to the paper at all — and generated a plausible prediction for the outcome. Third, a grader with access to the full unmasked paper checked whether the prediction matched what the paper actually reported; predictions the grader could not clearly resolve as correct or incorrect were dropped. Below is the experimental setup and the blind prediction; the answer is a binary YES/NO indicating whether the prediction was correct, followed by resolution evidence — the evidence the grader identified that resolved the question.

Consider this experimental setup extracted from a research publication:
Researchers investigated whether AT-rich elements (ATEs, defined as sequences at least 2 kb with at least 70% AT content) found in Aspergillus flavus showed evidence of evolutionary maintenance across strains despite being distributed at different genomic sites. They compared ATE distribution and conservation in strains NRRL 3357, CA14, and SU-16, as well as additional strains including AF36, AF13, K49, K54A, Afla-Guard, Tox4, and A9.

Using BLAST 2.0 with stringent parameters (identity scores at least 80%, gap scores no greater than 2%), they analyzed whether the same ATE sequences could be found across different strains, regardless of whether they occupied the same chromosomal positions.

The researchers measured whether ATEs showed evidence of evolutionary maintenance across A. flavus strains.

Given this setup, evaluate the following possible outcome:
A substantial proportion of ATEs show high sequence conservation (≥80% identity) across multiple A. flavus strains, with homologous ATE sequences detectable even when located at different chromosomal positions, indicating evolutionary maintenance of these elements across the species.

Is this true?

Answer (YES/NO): YES